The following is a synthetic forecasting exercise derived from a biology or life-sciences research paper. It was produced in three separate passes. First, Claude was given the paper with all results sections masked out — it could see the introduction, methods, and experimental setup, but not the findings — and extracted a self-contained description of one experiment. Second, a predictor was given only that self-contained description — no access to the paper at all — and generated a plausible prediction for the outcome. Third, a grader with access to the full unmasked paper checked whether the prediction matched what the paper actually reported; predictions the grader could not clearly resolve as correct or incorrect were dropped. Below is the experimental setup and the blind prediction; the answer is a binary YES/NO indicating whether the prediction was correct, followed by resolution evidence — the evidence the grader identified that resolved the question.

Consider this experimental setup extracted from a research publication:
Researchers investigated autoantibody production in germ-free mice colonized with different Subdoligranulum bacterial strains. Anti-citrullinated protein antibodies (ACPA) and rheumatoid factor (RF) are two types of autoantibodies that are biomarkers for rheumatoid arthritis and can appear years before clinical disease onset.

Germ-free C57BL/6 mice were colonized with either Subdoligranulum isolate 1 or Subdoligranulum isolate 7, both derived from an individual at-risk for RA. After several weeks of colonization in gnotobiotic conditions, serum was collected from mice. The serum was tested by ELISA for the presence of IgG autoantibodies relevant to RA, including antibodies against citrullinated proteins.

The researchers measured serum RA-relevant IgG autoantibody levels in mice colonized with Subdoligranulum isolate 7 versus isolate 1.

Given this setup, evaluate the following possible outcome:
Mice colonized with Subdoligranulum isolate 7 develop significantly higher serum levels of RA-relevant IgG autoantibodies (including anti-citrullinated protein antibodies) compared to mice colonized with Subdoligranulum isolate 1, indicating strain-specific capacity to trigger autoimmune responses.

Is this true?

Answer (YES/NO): YES